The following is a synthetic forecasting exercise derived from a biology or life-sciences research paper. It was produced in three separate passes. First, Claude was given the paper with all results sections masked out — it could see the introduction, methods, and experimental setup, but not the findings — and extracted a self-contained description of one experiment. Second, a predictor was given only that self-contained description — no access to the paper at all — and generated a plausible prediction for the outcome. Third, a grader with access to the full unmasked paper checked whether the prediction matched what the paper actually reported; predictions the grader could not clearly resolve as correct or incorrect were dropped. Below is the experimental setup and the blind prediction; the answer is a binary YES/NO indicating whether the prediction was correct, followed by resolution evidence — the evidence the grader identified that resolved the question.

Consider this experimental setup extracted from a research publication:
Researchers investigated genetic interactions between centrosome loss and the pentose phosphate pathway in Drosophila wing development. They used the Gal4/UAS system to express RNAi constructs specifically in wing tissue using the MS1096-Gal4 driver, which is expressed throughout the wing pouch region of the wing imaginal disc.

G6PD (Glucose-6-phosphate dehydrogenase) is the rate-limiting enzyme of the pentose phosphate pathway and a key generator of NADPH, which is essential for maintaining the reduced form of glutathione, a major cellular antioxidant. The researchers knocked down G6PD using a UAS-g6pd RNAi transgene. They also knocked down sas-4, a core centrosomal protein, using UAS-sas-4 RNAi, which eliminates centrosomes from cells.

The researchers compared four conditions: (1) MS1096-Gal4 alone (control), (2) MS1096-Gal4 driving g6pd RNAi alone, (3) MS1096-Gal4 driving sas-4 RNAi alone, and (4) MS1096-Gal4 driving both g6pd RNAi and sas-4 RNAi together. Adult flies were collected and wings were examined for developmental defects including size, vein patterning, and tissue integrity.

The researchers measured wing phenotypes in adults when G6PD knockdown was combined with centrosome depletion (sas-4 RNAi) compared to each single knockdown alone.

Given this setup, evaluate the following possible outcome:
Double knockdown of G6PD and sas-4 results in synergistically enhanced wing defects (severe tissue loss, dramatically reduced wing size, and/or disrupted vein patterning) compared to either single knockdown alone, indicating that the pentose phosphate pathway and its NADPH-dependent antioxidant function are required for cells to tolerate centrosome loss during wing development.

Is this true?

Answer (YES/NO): NO